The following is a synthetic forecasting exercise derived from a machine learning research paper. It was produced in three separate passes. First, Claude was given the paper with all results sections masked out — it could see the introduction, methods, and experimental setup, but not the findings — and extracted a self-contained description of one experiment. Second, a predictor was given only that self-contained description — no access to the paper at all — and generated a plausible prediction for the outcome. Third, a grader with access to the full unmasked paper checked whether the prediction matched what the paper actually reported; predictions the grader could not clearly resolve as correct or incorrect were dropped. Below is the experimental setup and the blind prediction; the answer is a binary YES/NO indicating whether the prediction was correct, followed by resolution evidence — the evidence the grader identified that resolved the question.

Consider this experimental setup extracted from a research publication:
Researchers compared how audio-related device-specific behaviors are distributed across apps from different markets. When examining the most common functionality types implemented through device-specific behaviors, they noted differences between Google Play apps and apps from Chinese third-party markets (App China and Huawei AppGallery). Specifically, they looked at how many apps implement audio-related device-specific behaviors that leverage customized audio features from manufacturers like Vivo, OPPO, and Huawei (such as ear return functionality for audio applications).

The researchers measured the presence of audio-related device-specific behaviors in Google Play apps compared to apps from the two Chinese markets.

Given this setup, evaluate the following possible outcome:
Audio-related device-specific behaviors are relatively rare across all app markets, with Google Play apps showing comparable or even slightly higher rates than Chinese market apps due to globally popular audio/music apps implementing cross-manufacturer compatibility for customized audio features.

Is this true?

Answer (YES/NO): NO